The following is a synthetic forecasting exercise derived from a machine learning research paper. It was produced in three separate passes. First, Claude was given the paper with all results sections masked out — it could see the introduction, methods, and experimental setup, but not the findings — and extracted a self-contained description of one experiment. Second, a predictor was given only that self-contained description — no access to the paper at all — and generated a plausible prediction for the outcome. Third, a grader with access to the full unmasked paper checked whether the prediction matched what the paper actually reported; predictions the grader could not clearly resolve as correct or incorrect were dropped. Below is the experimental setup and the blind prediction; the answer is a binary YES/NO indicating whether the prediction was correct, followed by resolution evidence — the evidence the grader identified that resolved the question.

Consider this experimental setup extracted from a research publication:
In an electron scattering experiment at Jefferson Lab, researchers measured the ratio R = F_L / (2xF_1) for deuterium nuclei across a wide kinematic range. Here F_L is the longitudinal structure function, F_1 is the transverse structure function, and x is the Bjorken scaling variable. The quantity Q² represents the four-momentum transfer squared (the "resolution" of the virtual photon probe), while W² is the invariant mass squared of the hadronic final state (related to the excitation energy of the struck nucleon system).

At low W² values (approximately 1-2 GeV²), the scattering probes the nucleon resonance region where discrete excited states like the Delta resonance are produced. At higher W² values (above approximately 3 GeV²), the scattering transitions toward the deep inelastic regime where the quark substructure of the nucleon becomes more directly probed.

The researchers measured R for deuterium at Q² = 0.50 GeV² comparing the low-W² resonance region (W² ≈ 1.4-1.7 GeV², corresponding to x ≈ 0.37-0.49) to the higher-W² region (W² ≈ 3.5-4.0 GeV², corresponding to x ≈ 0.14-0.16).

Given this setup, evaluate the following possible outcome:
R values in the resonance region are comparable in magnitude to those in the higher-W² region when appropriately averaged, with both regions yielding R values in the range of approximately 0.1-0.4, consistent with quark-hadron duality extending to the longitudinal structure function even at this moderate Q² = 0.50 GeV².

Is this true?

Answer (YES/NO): NO